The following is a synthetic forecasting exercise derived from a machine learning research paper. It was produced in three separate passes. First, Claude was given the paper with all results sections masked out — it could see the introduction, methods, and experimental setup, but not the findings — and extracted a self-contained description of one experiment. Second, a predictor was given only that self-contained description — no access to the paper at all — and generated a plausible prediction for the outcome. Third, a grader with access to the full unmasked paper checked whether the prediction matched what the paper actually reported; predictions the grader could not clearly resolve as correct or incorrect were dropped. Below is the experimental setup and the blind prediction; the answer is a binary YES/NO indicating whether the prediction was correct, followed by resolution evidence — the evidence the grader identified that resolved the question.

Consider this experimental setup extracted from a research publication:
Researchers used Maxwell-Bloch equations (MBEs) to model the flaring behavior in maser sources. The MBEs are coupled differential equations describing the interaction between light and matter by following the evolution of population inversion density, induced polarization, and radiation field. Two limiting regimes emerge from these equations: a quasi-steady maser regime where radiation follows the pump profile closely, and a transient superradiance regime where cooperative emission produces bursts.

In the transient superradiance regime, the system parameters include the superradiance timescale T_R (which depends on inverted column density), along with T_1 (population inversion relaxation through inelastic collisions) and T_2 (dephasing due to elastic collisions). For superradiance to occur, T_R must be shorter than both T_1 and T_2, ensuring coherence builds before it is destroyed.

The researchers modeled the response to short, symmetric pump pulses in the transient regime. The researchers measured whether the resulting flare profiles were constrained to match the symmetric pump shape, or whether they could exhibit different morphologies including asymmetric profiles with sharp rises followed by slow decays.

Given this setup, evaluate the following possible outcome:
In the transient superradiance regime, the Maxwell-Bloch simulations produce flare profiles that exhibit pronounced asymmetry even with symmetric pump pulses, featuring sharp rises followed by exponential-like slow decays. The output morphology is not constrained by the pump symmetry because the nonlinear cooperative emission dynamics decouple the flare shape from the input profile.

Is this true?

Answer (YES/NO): YES